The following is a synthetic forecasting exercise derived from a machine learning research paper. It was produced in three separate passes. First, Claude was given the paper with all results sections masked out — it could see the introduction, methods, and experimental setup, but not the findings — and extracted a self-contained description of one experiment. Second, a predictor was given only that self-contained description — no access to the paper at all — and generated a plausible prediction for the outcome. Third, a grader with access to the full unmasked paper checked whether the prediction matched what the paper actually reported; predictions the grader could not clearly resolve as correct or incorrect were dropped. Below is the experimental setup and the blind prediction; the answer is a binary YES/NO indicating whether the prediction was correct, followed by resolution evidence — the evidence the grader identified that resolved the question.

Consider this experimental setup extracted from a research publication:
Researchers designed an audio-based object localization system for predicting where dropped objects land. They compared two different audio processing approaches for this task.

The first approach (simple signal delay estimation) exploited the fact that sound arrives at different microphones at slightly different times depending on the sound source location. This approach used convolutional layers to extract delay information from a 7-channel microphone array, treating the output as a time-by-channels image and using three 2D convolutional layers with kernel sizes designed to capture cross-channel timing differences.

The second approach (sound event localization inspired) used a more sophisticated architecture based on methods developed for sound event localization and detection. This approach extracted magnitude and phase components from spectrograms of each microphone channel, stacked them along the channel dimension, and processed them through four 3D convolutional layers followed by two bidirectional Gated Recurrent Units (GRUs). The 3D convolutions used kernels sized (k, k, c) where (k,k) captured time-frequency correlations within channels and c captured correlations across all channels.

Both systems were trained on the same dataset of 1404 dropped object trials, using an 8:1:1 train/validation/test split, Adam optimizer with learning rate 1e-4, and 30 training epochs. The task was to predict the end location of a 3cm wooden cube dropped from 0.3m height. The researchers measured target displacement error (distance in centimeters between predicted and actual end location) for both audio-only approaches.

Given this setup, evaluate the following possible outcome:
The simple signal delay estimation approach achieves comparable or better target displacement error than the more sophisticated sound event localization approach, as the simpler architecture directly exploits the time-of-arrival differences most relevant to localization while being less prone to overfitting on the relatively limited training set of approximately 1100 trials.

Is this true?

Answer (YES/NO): NO